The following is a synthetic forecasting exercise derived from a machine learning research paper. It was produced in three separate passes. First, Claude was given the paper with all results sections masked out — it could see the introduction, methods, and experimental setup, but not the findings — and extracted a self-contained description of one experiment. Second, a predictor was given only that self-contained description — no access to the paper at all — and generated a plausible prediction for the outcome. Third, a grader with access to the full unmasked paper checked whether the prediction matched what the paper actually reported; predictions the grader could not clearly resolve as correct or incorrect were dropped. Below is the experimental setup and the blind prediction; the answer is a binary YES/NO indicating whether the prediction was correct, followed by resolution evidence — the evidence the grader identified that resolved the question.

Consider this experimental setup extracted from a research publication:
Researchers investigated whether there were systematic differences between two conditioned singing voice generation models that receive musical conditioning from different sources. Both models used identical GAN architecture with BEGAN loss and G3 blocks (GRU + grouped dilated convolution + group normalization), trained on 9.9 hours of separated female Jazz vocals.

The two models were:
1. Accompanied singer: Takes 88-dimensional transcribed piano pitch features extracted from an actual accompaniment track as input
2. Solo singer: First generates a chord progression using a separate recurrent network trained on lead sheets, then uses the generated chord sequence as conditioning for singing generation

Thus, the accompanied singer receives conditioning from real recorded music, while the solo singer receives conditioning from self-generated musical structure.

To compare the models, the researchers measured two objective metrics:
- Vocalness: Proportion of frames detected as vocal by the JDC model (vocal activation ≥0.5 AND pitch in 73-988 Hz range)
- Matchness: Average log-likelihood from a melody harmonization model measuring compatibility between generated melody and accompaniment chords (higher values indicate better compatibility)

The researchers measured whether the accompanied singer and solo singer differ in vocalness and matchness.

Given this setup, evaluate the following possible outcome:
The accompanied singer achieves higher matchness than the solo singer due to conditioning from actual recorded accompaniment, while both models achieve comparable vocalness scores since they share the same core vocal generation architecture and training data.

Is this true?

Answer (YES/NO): YES